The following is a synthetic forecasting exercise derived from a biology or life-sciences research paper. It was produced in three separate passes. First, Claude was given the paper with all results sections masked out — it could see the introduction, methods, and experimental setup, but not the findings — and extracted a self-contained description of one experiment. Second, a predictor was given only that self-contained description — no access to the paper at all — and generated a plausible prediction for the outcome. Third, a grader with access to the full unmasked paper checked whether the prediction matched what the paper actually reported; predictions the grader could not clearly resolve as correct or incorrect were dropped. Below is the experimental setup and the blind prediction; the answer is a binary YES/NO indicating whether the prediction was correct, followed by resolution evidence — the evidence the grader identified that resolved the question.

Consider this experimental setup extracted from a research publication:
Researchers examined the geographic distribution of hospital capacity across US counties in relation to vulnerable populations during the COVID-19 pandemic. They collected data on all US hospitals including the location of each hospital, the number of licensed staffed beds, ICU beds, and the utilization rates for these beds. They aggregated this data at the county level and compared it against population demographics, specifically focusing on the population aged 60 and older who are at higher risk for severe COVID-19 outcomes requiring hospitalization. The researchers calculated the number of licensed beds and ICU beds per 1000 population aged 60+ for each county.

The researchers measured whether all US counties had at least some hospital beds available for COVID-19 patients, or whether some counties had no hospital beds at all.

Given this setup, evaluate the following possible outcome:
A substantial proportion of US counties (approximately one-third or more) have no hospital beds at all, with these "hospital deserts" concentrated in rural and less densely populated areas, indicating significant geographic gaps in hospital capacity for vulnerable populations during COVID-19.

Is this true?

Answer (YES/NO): NO